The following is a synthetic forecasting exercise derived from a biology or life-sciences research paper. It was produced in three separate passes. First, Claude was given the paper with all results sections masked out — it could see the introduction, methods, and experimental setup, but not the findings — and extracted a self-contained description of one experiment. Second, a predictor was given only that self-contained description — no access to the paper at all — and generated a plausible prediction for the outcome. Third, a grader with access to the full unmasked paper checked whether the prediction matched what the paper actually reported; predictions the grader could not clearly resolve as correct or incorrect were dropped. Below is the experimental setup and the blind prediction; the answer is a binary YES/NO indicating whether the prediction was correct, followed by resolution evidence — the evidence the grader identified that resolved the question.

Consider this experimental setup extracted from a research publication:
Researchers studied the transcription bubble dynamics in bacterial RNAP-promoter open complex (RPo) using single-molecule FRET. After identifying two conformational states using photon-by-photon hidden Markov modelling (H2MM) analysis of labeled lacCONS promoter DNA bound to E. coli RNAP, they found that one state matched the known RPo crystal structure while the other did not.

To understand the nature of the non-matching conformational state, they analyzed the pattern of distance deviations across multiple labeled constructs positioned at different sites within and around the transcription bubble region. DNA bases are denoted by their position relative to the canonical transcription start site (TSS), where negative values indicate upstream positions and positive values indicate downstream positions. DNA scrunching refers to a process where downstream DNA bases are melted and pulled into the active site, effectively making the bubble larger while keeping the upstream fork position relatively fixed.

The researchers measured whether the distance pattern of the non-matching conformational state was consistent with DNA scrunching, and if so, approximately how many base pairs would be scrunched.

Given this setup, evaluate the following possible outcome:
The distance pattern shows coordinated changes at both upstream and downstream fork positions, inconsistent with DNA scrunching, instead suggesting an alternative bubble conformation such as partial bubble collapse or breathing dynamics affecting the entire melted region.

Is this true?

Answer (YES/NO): NO